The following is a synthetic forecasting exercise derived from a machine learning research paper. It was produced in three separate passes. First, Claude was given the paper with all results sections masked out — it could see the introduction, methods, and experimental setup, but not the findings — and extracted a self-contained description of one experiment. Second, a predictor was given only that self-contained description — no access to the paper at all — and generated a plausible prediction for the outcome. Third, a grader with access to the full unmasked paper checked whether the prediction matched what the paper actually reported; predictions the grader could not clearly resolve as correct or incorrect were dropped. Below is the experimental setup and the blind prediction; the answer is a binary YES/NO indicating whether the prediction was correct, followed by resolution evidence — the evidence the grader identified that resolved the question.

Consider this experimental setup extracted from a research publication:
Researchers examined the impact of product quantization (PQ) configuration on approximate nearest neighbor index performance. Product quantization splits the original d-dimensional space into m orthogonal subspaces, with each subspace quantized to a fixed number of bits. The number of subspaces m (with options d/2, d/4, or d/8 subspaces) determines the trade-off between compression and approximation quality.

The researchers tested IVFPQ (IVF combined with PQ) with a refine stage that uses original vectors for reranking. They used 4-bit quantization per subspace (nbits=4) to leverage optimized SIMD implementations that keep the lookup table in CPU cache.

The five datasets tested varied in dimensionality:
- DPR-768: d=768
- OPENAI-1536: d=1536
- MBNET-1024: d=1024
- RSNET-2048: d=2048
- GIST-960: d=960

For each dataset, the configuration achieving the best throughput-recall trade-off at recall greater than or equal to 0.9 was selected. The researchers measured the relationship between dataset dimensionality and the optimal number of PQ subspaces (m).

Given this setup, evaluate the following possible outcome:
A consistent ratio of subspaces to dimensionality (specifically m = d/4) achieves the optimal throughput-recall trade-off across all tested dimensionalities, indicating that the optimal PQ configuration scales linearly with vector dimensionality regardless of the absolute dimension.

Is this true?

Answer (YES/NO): NO